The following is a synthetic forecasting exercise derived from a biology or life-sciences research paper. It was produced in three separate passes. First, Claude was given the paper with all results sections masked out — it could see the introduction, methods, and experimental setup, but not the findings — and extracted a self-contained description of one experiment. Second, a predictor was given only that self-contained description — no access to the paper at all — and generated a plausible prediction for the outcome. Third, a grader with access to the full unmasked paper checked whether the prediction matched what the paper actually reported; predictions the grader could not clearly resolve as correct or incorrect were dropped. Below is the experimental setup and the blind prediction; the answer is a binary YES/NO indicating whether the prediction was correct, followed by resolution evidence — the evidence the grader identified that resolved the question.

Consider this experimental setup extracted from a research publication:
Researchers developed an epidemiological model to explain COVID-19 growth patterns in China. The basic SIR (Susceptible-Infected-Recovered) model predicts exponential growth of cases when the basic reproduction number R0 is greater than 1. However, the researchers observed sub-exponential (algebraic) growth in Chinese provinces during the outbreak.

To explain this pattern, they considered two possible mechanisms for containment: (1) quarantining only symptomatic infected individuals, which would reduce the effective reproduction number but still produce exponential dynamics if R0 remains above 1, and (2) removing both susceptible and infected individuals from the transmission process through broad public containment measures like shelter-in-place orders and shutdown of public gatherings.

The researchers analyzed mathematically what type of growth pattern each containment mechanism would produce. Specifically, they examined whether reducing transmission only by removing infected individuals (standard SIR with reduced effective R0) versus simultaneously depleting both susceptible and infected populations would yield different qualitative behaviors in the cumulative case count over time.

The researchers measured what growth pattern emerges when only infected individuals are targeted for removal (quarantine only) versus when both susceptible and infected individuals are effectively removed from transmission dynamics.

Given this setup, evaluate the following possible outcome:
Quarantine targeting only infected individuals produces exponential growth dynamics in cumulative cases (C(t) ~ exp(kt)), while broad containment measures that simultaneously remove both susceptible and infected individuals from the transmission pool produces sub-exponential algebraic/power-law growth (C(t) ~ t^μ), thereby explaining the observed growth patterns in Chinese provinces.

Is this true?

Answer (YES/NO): YES